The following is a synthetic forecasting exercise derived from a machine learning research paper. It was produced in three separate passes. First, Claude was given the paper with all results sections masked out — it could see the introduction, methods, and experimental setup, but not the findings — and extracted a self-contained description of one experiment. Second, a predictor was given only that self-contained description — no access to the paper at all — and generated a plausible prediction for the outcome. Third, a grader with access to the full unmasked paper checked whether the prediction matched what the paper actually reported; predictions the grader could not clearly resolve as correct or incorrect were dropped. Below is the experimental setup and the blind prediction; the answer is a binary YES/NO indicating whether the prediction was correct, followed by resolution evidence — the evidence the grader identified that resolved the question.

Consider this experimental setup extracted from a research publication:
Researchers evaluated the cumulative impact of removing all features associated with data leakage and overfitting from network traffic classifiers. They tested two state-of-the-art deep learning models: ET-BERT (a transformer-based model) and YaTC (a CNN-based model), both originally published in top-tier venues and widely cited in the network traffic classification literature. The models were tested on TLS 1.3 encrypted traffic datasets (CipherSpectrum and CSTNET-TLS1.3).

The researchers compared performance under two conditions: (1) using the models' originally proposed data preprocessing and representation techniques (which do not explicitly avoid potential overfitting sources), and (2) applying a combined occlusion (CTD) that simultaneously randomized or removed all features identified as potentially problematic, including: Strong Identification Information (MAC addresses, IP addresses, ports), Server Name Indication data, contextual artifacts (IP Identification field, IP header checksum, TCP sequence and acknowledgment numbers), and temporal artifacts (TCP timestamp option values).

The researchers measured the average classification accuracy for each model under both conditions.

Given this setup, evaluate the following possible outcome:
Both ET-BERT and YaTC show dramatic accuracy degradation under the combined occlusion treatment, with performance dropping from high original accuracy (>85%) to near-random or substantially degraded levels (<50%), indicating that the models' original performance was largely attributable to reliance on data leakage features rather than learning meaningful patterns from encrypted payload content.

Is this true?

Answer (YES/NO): NO